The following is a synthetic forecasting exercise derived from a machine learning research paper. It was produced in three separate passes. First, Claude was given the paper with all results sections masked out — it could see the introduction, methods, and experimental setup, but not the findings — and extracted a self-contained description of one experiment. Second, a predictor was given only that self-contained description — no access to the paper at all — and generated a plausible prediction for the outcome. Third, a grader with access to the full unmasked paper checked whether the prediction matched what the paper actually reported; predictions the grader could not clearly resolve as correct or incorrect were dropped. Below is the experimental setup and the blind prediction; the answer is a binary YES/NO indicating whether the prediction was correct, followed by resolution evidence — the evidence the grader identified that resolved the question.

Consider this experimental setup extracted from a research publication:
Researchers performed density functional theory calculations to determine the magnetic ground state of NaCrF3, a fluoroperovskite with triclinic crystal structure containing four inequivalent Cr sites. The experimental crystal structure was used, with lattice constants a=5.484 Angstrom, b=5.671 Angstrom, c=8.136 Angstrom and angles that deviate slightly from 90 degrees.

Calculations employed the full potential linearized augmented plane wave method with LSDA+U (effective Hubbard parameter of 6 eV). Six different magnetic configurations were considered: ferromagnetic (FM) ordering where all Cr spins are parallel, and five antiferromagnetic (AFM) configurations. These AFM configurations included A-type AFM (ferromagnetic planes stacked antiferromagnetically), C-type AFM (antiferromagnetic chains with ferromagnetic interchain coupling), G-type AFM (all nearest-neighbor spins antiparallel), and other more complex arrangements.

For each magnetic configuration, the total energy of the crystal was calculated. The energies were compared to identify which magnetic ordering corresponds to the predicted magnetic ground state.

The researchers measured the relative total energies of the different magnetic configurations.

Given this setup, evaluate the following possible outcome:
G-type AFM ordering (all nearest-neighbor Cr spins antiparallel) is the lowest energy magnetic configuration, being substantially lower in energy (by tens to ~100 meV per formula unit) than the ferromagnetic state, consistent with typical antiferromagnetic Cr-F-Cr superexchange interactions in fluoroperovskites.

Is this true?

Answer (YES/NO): NO